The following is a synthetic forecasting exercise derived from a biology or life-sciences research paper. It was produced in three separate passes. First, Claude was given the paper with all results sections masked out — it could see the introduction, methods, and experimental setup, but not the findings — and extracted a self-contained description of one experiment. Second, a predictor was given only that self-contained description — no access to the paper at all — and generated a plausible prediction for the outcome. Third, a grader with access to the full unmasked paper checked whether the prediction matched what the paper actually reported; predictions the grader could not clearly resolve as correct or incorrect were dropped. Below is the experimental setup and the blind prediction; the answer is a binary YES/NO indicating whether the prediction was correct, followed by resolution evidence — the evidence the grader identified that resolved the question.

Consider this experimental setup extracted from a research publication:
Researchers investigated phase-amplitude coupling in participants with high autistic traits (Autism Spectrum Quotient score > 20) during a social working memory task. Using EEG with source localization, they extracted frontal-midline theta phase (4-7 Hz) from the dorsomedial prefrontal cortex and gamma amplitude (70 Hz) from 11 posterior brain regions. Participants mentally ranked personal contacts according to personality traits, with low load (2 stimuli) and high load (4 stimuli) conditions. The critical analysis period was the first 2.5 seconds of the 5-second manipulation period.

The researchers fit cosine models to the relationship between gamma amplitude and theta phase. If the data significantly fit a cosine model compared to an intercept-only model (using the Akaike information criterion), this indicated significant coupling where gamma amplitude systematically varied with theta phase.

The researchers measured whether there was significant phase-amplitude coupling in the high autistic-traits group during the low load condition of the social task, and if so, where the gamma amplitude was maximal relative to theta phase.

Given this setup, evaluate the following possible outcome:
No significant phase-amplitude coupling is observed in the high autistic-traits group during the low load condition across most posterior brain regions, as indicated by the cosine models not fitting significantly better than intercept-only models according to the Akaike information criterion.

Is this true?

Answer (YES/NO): YES